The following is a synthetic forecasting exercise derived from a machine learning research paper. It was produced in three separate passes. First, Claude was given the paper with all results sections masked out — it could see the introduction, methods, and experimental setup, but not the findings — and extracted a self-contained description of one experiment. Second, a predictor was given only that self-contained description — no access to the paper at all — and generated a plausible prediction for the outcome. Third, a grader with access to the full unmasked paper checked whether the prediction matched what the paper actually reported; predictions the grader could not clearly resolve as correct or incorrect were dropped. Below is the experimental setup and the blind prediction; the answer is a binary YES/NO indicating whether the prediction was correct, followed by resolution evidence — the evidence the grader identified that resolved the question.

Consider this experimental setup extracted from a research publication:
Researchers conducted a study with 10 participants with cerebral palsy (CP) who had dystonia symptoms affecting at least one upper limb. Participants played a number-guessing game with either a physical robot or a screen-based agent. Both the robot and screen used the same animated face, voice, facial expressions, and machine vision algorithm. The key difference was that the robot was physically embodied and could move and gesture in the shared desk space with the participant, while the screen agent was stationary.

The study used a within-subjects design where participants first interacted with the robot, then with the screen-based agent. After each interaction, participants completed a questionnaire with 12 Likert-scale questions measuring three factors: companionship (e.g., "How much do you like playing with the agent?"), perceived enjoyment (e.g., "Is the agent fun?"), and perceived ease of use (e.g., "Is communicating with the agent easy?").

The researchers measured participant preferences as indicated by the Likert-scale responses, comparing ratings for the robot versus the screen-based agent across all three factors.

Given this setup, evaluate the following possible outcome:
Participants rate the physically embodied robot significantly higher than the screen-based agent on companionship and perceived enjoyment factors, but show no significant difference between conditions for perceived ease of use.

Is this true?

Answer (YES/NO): YES